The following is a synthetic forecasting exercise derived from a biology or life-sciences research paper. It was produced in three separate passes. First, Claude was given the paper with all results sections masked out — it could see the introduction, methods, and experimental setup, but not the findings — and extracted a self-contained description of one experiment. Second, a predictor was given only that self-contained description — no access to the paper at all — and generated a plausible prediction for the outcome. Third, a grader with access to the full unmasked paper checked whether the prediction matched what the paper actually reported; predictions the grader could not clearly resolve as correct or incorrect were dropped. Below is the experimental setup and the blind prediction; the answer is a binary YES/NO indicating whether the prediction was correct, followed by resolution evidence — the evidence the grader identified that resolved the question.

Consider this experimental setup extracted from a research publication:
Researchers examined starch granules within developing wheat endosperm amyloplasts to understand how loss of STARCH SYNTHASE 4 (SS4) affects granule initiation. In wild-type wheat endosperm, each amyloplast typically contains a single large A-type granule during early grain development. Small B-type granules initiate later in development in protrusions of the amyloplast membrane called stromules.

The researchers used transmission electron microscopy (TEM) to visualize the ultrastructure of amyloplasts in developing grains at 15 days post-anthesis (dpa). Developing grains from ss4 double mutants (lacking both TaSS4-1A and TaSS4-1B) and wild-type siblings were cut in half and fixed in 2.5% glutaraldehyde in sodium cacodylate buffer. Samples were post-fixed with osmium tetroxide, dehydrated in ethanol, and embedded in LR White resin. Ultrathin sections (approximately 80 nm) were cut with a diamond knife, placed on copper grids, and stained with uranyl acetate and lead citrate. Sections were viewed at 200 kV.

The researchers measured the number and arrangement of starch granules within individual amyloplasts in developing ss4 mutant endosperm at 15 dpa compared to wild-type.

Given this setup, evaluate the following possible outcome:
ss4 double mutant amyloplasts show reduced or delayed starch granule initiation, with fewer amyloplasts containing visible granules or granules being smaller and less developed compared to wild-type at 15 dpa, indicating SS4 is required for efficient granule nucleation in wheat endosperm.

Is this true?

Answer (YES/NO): NO